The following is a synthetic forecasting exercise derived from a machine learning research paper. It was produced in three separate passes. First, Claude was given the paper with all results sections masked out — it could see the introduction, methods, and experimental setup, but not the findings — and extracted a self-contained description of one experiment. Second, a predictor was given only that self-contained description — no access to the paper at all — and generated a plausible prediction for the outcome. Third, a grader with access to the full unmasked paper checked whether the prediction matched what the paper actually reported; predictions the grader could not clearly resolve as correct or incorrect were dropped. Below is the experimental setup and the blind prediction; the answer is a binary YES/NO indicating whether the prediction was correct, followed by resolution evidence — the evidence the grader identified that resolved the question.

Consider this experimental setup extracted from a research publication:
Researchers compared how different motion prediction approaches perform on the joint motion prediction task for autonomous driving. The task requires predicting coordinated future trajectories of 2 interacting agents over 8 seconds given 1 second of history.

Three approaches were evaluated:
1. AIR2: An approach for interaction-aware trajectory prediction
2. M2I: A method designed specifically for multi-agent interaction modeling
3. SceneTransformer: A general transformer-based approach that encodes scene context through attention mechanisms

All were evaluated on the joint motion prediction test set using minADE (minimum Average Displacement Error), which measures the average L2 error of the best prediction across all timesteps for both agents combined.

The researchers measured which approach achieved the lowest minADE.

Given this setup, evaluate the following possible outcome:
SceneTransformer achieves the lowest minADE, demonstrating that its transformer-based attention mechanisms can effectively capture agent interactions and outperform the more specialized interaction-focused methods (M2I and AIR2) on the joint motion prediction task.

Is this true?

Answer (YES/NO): YES